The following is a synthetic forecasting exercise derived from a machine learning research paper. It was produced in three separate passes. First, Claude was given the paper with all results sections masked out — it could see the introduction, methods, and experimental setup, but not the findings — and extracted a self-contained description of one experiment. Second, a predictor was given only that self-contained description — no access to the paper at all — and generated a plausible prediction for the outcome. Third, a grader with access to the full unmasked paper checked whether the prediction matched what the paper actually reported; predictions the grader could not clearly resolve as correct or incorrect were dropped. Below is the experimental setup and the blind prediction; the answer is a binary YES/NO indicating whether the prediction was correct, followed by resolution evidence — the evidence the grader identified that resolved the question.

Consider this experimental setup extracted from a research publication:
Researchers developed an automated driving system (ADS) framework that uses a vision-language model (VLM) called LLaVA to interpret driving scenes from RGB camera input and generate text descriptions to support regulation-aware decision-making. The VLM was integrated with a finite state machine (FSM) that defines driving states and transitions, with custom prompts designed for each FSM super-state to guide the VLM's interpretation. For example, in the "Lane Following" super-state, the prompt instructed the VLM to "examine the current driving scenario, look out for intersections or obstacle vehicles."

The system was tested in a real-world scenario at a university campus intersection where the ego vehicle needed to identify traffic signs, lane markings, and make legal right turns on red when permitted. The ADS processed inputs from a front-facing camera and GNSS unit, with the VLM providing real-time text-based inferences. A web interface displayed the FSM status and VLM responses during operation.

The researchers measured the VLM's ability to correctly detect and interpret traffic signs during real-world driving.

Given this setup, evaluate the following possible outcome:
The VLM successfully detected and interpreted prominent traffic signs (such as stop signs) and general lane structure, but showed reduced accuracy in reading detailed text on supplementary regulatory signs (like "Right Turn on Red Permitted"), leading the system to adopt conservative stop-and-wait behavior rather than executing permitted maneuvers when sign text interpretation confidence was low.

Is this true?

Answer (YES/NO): NO